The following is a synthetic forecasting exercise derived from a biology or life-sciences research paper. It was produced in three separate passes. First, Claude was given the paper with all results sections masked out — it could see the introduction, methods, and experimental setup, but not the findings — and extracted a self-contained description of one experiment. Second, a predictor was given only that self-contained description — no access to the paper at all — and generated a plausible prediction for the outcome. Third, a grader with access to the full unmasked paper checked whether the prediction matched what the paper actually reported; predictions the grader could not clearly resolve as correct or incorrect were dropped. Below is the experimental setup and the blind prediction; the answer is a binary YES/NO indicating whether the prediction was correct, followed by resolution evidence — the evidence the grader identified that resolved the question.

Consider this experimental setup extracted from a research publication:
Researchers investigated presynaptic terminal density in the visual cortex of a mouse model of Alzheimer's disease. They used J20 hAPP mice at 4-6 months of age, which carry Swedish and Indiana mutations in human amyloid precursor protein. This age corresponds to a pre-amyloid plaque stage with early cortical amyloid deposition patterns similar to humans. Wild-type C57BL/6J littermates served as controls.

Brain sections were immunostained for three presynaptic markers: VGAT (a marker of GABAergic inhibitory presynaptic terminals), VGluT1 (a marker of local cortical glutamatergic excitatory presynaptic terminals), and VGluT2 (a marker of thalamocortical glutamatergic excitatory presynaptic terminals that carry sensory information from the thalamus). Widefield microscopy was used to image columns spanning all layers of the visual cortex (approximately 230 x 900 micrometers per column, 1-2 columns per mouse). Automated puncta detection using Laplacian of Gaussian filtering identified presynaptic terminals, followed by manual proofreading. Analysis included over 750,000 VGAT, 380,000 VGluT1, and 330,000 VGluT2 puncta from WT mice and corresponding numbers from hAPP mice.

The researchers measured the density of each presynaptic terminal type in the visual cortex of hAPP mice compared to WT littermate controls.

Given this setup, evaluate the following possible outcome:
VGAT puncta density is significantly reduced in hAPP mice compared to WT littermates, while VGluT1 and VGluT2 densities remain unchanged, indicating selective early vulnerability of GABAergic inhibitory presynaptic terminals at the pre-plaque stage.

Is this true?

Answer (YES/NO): NO